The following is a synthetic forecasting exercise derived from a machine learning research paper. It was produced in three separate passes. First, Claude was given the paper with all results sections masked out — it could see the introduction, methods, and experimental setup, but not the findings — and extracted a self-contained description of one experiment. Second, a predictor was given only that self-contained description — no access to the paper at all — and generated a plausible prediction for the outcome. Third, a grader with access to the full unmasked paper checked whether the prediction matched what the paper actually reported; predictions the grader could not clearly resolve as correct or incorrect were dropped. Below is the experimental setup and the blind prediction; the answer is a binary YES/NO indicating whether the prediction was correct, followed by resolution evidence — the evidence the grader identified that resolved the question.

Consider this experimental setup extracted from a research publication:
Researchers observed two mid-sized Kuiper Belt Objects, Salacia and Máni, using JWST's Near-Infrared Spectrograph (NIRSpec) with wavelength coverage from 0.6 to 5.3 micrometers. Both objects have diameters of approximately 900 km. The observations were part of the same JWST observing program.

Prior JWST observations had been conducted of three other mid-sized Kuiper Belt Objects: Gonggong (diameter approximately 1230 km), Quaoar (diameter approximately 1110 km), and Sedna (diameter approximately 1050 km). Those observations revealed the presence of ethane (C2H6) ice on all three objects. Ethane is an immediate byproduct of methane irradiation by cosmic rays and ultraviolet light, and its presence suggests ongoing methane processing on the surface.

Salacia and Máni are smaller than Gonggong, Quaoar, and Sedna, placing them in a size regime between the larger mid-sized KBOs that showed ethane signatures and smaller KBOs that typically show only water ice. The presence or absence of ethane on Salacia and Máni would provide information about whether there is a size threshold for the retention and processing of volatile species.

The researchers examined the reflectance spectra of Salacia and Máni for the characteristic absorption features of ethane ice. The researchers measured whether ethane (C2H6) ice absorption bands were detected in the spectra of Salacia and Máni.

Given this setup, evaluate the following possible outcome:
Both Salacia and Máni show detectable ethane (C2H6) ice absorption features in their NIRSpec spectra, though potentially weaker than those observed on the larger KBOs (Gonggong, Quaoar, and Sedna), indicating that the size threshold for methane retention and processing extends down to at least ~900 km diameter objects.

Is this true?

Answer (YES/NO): NO